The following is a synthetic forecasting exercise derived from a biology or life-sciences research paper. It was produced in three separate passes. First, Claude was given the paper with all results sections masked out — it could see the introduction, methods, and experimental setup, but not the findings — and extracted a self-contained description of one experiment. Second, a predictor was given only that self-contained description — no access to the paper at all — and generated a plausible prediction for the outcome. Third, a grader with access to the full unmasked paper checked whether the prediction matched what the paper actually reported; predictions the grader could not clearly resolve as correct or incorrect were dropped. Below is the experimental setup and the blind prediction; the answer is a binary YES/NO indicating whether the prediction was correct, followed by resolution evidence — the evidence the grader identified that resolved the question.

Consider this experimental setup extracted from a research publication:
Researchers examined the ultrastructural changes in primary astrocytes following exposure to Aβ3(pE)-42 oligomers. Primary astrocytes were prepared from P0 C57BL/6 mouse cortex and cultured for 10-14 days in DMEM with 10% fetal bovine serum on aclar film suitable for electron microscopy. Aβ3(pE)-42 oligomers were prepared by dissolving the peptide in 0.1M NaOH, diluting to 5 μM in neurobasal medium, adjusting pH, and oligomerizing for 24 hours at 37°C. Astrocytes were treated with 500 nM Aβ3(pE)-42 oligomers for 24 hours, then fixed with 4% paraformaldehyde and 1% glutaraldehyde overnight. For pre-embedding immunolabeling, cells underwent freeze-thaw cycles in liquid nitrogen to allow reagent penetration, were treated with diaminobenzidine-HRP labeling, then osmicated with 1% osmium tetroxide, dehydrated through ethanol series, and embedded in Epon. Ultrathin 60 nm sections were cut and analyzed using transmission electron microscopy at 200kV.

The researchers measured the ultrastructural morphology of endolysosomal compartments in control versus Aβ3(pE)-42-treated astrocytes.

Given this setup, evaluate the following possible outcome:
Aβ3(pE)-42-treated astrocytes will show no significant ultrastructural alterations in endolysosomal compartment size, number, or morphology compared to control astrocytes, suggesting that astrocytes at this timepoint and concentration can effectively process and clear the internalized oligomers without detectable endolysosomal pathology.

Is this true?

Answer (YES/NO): NO